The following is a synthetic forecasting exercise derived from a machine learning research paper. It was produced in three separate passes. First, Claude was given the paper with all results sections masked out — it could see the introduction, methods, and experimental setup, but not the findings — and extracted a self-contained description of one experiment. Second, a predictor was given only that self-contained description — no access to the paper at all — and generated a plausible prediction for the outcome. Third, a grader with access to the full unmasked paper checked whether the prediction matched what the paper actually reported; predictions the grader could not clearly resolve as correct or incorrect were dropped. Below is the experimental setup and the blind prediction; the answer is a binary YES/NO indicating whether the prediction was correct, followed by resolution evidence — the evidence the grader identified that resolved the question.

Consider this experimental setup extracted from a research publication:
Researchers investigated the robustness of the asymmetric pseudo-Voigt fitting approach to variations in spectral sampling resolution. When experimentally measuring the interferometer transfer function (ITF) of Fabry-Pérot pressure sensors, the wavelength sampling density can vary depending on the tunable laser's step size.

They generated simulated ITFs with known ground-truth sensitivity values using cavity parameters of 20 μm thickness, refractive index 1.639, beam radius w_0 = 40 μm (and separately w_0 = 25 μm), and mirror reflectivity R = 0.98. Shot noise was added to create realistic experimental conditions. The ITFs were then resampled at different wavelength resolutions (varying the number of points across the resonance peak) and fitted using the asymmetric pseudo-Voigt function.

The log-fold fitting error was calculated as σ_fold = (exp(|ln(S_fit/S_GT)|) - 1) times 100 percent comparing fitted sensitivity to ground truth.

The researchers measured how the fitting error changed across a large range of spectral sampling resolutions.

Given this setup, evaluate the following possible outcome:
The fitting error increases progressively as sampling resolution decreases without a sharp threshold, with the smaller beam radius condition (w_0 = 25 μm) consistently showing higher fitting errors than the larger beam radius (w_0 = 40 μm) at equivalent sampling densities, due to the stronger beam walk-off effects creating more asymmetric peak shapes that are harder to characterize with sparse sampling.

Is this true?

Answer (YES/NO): NO